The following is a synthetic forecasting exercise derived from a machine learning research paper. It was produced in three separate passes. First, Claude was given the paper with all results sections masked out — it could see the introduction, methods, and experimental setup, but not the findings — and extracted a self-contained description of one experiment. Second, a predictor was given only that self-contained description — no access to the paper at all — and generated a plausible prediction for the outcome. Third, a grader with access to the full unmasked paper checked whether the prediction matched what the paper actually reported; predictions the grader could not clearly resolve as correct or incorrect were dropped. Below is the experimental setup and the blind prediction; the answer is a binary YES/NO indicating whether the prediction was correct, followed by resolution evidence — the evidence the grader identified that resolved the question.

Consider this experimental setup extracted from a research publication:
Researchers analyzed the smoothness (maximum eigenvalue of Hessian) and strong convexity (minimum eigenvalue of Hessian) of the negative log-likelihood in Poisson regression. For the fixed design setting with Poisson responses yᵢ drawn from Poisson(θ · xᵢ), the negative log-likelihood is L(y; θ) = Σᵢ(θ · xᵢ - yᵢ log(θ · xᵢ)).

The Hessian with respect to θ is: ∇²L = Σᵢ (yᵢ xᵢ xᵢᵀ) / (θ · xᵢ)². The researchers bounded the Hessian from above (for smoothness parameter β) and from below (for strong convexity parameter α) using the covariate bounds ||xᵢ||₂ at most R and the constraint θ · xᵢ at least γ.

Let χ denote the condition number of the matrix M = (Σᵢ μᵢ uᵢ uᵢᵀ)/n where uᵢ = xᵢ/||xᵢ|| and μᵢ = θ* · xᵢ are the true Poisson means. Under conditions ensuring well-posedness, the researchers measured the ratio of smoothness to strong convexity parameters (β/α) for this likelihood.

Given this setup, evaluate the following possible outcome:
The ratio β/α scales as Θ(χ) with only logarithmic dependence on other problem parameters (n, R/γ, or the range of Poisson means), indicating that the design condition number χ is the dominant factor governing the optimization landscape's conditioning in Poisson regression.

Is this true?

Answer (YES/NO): NO